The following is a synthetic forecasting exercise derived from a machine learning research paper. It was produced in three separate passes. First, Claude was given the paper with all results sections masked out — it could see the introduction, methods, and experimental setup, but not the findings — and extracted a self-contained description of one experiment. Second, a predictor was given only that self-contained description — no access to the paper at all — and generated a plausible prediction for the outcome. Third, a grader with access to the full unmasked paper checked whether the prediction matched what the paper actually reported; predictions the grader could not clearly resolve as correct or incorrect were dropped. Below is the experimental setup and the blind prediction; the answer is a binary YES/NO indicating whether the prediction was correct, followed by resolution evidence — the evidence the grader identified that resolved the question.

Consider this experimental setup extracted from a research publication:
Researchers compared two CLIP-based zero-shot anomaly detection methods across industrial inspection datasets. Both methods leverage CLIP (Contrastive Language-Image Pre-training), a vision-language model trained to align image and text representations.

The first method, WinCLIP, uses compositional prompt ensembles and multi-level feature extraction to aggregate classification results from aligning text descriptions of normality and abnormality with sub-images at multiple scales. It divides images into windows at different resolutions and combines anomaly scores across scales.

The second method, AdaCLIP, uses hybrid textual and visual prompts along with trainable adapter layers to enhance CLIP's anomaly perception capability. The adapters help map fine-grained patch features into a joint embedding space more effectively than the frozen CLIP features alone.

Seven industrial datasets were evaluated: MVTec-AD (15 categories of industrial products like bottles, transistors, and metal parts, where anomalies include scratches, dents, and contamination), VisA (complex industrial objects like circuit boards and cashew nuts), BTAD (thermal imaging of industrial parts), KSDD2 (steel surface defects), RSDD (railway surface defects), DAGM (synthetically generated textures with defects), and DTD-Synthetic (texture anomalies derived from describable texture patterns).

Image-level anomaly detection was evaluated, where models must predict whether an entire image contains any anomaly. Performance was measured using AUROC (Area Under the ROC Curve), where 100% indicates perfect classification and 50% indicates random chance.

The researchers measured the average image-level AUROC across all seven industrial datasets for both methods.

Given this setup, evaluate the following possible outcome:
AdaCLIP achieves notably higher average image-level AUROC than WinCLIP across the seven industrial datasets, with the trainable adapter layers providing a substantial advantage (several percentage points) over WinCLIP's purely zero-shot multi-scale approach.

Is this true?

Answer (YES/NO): YES